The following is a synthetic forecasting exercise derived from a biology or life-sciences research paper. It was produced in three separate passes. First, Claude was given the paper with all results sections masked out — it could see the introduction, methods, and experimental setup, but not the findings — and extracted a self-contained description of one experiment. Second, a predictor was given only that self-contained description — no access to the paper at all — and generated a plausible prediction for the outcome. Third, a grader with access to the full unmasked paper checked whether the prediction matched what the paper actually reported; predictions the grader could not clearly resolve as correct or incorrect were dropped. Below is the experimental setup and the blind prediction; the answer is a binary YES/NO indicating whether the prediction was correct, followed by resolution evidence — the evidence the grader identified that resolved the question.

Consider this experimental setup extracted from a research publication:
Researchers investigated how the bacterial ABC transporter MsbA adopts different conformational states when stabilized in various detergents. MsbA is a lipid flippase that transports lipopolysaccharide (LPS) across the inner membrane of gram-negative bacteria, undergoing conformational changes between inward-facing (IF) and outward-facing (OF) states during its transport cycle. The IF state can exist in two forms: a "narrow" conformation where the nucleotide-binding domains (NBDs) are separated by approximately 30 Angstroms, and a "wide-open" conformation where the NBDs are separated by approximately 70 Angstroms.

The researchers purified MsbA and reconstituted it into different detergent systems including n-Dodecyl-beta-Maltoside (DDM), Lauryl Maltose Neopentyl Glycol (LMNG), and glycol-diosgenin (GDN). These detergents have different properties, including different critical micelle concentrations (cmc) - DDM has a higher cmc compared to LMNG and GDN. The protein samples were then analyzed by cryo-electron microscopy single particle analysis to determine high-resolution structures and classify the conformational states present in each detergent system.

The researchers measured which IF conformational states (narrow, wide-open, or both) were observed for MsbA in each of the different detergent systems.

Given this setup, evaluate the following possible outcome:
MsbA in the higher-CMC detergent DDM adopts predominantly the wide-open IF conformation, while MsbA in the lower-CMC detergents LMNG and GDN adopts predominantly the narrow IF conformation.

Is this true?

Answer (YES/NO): NO